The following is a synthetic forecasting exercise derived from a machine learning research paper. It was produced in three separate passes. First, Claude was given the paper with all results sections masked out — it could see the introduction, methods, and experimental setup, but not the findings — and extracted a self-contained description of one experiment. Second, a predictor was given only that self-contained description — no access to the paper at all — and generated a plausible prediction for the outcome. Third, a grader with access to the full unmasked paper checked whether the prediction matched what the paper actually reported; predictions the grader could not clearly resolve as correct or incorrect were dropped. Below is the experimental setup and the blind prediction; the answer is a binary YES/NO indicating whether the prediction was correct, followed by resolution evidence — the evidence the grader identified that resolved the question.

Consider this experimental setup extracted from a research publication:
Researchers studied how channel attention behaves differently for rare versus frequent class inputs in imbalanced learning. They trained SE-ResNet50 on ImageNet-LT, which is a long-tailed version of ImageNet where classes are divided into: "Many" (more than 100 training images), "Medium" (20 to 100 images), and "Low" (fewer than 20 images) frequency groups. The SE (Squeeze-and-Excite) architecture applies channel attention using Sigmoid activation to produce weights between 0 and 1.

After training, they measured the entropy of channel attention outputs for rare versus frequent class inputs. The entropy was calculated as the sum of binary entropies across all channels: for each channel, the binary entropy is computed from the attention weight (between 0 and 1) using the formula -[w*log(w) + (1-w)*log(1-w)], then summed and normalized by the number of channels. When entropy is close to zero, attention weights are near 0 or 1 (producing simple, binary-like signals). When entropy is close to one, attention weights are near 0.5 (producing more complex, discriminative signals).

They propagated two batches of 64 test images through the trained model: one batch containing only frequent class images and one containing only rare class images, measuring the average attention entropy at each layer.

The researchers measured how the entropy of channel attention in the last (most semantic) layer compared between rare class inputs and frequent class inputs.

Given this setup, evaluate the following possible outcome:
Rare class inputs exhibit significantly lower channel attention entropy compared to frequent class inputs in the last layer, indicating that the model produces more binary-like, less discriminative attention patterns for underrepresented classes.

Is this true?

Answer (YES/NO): YES